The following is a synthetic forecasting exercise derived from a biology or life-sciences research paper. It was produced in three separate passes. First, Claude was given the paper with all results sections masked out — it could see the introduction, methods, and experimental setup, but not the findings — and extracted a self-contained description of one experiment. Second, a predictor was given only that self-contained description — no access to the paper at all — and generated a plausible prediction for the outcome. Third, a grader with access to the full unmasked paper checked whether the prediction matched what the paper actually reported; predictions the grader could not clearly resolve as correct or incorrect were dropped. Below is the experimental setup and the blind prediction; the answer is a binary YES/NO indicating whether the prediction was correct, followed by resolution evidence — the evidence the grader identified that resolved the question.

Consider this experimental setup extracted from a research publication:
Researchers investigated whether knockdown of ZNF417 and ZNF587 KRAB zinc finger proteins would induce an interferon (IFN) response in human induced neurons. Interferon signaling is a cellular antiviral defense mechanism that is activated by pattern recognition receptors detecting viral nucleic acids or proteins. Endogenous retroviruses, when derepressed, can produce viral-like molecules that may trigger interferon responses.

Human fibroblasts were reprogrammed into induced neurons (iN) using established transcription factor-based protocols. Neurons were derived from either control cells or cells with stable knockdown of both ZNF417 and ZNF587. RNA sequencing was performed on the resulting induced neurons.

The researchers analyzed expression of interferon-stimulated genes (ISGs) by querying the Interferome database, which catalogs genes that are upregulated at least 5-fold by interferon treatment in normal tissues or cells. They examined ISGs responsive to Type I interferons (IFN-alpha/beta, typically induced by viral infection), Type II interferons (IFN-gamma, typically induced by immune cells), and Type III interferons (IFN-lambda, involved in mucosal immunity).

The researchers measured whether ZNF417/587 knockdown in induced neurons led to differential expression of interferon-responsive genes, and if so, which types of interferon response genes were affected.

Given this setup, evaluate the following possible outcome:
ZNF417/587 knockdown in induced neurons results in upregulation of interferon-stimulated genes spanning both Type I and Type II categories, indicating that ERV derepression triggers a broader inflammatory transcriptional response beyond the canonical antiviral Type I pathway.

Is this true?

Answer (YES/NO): YES